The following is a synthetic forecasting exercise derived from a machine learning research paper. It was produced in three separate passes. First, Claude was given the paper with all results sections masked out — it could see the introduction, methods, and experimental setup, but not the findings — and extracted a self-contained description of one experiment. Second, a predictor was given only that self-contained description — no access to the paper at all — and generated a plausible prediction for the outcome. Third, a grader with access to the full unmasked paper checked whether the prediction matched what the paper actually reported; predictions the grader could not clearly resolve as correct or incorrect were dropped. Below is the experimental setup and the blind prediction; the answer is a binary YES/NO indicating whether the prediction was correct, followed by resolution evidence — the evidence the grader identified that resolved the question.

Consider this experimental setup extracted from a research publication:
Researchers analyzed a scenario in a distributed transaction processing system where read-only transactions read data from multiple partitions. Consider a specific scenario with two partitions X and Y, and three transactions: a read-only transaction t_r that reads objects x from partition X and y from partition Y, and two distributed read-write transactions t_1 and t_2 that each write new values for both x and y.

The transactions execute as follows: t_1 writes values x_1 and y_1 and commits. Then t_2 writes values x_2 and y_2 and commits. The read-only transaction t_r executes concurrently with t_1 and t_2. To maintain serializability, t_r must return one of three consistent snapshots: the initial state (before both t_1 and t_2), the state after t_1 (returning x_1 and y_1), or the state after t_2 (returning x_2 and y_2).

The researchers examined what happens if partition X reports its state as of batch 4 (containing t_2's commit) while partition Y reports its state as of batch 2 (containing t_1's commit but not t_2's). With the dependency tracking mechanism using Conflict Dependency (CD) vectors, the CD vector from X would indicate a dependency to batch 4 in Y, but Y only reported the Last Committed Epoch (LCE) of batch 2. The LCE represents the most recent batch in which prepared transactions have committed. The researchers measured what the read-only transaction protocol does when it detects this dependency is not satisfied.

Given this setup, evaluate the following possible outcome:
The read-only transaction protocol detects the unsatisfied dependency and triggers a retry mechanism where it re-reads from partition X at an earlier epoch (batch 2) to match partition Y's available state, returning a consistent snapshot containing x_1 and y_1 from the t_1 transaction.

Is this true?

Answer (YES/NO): NO